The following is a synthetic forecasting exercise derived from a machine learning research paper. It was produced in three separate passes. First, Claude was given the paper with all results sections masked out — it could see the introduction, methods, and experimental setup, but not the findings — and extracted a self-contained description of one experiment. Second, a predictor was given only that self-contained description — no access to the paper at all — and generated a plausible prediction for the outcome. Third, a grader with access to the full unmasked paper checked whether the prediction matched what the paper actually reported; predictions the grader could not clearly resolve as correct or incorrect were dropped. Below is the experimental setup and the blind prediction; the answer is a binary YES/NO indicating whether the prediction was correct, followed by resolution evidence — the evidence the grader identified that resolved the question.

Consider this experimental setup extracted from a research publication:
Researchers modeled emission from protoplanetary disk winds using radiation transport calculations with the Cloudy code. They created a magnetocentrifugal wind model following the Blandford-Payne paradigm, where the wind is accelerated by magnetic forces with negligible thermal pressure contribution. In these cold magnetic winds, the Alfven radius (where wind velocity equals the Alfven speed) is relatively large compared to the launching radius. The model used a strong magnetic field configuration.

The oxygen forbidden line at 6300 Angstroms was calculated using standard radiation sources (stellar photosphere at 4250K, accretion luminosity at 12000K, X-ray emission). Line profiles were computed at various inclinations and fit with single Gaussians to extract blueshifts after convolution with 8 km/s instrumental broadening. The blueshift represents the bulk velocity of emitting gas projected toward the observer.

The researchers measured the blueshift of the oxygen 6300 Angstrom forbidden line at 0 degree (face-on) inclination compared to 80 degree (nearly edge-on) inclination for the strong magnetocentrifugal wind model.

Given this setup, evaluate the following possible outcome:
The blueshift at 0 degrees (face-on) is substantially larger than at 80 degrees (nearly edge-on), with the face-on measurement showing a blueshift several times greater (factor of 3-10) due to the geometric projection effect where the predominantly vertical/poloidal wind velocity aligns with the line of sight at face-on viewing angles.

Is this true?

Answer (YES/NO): YES